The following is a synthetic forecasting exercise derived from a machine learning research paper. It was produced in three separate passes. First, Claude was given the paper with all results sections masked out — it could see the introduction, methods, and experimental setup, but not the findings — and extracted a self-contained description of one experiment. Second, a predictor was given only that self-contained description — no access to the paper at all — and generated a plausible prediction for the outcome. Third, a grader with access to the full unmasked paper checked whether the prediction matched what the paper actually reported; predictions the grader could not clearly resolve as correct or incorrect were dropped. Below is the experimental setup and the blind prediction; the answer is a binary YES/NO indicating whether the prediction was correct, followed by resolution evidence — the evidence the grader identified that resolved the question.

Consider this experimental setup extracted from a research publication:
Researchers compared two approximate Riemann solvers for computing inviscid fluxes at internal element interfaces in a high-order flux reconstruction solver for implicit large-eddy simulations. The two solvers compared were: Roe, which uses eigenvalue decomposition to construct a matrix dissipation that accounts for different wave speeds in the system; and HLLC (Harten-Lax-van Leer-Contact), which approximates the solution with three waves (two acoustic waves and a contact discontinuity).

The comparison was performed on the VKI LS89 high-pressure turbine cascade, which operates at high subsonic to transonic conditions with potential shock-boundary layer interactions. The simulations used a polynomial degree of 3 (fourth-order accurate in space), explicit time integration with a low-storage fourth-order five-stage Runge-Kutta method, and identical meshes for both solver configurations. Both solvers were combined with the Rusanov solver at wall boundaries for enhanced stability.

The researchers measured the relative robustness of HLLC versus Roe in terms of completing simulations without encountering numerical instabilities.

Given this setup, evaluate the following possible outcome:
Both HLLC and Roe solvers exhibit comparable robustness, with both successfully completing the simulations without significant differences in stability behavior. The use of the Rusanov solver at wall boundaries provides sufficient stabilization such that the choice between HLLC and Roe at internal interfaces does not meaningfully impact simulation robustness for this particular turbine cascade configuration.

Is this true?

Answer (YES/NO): NO